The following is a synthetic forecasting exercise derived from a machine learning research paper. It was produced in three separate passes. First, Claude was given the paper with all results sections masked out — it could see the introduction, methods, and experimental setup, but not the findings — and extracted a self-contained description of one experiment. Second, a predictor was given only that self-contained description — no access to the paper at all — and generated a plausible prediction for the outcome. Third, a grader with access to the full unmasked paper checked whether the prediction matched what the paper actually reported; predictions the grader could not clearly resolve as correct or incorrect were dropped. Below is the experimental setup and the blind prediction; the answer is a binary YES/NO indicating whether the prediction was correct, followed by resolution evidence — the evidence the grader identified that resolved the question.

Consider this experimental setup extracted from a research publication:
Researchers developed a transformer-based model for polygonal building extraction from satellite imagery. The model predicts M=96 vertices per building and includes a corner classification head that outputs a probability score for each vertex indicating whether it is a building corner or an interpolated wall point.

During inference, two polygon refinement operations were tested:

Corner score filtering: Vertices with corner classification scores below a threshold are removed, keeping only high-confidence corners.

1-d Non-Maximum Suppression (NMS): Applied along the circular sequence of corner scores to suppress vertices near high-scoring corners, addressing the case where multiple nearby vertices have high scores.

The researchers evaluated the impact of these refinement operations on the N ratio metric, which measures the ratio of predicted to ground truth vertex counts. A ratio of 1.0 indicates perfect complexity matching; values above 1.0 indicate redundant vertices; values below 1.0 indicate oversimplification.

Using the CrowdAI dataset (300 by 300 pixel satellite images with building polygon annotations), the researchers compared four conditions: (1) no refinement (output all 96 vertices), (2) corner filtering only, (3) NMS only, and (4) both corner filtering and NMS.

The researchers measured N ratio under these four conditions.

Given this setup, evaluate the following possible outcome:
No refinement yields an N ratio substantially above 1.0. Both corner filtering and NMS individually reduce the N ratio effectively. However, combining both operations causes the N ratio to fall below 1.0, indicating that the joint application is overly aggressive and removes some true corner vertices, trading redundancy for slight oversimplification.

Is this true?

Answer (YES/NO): NO